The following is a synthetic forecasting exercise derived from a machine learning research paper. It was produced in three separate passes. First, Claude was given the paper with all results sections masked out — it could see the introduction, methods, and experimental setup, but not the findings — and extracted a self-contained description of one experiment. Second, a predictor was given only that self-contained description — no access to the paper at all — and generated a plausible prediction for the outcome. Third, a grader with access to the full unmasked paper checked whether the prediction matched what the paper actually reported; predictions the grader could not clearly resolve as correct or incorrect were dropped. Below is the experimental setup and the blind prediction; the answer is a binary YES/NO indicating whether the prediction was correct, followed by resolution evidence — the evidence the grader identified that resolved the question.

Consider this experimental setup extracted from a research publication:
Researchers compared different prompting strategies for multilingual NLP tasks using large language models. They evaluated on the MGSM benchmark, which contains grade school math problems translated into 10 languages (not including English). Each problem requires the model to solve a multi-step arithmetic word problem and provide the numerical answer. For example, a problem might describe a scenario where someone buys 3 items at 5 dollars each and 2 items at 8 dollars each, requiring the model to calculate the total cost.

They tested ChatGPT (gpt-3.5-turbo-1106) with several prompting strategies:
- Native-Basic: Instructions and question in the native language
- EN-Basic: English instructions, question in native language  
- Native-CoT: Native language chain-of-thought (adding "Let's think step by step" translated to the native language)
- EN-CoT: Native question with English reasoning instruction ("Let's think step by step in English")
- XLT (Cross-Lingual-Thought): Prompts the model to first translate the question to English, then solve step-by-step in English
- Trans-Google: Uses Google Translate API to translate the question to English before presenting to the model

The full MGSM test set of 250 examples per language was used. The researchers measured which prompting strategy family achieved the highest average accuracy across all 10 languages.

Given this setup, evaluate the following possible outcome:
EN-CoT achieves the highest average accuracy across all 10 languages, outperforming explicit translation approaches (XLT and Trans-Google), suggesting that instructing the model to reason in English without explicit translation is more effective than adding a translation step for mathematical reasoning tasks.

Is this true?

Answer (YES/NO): NO